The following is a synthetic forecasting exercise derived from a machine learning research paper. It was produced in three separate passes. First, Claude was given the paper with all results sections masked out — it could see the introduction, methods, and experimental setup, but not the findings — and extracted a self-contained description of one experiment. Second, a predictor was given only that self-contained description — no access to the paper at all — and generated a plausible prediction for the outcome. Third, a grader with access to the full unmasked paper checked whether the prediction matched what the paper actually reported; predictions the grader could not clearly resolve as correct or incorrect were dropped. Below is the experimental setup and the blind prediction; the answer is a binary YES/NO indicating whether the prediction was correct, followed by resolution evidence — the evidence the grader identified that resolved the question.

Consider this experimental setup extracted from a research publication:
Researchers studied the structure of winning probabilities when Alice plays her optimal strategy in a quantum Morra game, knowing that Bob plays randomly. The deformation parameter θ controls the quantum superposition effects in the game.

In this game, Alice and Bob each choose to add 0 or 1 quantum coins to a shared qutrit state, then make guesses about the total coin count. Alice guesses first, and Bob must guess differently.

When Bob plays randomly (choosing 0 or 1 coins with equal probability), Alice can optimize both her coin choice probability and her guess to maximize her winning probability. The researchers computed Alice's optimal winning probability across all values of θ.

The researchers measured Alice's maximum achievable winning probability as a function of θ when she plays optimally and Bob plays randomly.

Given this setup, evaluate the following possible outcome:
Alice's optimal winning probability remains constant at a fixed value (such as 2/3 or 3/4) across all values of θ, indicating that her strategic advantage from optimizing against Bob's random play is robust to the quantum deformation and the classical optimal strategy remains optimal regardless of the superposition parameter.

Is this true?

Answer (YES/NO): NO